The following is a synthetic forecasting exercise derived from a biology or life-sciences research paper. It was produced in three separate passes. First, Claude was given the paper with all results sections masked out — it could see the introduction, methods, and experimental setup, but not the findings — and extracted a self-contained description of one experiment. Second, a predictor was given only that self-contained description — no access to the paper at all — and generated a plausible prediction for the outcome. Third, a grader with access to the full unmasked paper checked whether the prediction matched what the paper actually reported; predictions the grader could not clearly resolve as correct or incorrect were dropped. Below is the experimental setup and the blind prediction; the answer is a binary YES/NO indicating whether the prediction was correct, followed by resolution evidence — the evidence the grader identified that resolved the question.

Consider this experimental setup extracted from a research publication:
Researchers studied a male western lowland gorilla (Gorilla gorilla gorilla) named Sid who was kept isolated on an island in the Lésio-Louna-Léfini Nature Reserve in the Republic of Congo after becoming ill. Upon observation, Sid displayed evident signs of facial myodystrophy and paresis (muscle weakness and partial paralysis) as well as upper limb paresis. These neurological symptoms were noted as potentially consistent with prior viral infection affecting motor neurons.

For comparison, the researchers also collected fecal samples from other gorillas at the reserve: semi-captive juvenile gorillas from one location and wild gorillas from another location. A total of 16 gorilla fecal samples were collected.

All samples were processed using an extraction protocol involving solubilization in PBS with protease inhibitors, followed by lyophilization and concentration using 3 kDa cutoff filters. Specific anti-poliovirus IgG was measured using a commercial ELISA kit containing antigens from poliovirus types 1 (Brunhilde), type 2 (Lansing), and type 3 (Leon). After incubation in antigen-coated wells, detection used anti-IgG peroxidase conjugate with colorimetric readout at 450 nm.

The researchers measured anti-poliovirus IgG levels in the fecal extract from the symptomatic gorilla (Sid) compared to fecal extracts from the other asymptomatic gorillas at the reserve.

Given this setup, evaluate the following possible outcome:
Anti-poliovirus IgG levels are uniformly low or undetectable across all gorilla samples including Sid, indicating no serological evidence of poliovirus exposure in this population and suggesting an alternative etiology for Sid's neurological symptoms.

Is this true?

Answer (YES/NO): NO